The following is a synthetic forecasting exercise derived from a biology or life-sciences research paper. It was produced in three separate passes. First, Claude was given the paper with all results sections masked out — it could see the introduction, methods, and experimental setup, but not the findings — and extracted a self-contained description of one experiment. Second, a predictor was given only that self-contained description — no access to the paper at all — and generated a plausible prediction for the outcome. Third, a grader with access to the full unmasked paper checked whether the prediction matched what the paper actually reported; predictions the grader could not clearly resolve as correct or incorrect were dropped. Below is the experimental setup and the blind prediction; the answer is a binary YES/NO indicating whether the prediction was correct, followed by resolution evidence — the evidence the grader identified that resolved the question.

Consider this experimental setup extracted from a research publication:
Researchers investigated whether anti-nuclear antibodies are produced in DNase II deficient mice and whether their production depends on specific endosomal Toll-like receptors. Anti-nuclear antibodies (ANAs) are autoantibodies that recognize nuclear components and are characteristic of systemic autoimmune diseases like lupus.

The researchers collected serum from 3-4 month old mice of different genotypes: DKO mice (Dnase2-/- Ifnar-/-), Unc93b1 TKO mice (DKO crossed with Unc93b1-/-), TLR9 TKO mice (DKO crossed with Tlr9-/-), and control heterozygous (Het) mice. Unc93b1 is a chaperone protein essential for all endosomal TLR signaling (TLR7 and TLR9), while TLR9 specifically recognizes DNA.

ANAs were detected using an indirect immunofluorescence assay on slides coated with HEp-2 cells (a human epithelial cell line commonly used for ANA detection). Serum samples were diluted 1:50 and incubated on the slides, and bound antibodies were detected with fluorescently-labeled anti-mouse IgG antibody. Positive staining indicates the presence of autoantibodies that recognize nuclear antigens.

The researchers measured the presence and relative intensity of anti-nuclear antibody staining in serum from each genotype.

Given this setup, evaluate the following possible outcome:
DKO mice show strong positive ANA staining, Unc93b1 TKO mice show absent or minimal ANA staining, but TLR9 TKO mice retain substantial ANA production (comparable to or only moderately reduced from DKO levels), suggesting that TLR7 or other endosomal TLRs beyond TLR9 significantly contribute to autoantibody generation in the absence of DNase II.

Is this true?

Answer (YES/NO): NO